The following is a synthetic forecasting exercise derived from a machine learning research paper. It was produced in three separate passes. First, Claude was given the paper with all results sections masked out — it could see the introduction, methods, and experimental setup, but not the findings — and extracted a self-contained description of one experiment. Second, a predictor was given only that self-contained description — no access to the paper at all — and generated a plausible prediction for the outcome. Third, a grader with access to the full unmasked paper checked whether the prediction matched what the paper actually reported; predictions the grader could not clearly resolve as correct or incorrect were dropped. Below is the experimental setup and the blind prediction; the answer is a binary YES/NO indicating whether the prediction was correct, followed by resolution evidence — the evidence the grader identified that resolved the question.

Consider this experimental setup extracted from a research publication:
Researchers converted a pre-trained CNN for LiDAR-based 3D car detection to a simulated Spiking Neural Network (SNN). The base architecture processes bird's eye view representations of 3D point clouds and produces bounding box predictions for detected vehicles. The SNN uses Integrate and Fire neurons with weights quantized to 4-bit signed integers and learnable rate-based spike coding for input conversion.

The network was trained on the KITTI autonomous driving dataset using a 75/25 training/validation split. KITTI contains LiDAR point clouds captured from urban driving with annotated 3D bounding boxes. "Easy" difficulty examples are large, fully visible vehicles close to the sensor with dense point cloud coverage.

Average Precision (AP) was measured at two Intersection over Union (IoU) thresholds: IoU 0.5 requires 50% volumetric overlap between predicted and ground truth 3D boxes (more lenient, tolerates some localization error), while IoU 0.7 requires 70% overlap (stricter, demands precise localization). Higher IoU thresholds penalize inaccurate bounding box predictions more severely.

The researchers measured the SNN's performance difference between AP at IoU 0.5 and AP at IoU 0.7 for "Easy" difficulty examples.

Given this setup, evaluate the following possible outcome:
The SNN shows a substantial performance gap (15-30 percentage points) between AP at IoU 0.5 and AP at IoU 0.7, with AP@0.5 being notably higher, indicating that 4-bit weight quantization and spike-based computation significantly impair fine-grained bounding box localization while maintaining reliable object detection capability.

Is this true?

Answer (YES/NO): NO